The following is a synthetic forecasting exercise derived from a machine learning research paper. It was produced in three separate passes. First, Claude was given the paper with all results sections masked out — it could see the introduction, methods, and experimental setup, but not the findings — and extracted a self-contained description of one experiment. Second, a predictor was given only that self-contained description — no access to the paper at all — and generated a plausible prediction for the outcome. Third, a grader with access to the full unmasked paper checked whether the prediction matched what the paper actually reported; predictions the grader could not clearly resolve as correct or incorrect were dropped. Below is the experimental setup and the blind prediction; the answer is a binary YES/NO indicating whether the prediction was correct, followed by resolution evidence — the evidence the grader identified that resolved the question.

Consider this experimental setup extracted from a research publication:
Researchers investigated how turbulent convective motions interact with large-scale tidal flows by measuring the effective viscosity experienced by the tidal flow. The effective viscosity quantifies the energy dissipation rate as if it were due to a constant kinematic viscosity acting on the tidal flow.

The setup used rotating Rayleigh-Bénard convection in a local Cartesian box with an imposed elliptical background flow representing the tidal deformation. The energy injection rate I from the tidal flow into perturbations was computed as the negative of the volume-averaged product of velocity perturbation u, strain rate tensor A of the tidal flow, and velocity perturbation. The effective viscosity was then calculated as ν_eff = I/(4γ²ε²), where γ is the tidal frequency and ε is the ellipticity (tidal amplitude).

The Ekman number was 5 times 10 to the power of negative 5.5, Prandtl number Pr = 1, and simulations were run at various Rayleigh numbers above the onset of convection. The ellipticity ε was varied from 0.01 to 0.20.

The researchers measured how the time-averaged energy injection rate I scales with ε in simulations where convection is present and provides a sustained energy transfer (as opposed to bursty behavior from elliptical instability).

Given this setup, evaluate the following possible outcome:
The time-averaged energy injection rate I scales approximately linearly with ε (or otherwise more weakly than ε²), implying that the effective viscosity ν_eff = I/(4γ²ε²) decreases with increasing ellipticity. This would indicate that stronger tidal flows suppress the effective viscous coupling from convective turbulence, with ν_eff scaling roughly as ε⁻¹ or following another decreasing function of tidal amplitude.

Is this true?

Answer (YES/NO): NO